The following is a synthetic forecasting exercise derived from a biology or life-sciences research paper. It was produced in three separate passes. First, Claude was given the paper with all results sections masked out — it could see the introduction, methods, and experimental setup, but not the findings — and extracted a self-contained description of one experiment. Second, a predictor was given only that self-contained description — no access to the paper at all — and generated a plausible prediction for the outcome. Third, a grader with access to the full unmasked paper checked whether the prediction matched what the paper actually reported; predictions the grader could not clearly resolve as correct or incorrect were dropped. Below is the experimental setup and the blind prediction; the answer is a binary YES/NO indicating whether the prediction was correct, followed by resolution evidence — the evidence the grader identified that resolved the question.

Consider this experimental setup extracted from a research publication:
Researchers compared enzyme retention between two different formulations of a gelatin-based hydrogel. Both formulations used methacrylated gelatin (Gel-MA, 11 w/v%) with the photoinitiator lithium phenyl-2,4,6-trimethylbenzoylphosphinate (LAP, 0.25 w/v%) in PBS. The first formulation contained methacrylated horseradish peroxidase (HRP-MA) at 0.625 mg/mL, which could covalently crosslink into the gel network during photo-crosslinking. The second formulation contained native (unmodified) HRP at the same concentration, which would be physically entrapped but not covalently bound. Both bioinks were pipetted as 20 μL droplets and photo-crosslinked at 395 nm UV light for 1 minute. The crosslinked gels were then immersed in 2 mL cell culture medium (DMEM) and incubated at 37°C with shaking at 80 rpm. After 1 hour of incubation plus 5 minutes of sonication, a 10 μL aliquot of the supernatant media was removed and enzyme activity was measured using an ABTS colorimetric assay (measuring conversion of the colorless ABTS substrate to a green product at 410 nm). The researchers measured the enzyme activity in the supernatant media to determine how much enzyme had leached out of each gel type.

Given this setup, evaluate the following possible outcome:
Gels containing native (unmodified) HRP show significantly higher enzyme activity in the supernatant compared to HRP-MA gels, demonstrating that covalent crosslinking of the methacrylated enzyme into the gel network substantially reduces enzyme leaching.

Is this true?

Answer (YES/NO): YES